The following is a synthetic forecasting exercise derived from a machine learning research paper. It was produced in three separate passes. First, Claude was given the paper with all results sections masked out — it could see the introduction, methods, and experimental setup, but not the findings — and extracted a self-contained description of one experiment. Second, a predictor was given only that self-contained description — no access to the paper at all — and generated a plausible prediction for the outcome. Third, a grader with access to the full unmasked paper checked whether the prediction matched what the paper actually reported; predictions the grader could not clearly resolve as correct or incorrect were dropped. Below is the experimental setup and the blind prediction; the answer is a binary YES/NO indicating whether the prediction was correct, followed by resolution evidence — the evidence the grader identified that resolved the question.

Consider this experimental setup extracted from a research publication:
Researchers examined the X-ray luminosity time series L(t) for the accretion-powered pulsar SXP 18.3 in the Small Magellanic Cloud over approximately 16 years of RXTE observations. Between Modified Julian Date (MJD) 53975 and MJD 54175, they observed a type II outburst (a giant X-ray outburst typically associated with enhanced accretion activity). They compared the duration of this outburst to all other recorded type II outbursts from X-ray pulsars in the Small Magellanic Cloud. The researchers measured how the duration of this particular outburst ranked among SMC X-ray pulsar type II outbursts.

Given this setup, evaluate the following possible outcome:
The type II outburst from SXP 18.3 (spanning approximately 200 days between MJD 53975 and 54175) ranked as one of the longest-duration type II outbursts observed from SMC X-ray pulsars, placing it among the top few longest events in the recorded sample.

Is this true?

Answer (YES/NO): YES